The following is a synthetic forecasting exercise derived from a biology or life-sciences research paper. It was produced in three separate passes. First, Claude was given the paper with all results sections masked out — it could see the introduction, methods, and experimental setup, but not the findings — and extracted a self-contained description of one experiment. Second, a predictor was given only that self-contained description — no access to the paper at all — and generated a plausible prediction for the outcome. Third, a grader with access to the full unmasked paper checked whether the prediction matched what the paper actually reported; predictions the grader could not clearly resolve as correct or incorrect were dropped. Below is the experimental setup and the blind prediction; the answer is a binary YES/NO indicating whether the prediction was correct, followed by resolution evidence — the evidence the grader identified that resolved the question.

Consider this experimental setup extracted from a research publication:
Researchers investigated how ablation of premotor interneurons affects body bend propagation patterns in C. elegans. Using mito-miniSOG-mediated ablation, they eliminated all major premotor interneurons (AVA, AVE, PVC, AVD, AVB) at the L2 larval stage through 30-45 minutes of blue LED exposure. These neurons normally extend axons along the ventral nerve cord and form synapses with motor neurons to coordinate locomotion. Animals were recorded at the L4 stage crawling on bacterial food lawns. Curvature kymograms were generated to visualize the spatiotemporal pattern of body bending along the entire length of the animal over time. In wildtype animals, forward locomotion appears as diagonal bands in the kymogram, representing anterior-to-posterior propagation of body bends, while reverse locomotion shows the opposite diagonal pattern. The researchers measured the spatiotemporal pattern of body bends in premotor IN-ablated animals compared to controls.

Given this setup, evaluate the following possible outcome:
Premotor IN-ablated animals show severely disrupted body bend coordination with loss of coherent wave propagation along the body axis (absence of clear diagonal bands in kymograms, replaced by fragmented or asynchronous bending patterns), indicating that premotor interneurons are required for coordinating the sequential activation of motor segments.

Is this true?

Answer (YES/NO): NO